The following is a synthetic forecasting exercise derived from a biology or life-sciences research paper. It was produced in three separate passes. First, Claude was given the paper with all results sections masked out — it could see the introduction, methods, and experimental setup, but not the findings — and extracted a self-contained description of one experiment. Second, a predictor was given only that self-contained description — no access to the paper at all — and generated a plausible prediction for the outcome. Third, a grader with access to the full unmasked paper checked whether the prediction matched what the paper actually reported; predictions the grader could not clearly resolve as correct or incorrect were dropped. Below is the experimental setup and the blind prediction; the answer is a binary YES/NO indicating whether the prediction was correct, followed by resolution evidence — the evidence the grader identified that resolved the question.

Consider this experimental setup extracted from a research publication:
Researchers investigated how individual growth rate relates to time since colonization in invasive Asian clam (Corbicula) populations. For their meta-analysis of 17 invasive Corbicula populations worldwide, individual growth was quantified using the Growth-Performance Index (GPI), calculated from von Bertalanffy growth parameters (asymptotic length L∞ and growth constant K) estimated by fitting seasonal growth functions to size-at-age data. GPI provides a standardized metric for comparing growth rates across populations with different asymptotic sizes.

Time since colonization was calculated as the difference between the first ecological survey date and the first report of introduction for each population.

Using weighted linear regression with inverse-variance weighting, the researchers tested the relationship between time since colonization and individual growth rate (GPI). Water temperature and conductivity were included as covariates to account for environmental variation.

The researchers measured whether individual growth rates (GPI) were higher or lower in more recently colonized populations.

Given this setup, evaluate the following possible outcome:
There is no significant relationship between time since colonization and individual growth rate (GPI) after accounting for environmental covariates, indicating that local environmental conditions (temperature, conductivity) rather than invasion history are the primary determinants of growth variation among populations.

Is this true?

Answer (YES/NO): NO